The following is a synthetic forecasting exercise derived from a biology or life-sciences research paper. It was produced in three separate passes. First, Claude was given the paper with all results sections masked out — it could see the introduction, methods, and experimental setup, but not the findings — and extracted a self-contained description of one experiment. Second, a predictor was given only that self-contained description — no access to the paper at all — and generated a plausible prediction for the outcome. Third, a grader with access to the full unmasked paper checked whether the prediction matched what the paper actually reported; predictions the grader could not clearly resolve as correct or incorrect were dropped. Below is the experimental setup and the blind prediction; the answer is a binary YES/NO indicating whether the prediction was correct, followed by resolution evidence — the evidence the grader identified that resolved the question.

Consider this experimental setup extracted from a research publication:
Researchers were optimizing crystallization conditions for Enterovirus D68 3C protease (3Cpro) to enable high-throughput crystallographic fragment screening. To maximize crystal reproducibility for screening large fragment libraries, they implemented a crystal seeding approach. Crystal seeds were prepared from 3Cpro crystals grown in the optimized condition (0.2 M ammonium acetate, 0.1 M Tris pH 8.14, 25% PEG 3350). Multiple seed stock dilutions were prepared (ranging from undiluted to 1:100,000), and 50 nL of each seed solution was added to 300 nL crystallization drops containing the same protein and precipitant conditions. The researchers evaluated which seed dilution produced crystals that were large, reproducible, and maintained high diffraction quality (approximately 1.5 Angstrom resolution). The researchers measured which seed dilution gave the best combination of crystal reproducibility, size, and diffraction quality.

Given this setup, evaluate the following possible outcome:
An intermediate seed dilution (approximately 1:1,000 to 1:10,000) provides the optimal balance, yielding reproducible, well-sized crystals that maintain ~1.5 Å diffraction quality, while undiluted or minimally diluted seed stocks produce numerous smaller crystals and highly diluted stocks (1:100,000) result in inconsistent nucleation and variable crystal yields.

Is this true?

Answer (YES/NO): NO